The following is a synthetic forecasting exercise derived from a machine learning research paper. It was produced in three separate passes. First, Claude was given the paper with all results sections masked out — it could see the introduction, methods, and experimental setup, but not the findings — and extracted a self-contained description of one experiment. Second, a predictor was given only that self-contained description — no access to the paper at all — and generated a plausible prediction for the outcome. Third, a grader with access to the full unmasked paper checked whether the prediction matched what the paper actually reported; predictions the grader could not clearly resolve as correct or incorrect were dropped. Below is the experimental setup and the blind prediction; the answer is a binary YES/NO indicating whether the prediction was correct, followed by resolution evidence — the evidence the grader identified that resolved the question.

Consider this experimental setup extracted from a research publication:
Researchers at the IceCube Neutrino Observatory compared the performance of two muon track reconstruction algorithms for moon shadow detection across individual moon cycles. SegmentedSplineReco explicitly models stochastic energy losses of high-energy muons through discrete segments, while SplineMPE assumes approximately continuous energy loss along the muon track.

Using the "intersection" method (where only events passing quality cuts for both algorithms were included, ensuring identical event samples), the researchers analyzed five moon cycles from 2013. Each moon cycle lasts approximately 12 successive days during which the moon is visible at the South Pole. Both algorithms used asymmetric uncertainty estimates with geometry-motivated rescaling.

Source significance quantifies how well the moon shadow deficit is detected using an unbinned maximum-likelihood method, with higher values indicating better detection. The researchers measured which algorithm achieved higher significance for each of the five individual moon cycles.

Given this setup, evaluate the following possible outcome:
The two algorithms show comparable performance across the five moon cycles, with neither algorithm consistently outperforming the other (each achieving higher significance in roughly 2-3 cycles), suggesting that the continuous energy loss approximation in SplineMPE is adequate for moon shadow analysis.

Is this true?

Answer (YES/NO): NO